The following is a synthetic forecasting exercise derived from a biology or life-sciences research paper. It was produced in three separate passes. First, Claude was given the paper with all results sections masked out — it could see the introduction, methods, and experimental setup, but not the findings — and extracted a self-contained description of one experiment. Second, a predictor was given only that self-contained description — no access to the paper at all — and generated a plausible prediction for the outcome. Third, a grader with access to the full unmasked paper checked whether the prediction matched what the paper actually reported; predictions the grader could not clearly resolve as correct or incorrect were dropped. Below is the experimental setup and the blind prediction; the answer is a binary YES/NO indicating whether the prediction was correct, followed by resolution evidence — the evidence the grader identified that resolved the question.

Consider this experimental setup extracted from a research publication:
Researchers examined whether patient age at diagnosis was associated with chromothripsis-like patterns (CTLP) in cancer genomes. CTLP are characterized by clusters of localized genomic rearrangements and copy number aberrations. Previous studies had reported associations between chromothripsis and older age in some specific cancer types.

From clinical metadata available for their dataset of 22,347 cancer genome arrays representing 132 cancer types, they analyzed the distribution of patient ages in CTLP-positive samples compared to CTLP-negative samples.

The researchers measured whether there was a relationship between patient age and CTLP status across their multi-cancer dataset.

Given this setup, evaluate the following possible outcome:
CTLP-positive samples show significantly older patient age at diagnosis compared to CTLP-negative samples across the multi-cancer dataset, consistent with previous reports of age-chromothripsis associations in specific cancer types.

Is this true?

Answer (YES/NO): NO